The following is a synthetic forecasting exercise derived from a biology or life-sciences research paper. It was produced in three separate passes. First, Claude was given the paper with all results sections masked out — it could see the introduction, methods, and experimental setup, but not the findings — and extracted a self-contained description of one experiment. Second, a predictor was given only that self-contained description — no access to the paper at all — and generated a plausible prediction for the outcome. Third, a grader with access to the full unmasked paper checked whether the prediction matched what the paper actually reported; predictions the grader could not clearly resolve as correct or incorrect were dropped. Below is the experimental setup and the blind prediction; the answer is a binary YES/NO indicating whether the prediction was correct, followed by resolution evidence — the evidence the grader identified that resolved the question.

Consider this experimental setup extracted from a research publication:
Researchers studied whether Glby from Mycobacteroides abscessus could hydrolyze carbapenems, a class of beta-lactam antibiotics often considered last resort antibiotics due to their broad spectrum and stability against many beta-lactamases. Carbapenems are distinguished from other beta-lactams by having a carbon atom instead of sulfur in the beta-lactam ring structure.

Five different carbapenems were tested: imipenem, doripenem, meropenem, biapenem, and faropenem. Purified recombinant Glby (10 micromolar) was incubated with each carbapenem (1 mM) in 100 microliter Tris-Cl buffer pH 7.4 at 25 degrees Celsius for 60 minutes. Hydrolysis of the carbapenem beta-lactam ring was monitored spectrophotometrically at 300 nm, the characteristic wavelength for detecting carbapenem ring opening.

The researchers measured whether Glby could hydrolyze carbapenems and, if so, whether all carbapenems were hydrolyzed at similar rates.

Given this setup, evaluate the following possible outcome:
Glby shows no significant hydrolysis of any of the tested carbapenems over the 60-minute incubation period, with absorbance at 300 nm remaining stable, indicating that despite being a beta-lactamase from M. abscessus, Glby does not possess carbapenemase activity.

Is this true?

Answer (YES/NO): NO